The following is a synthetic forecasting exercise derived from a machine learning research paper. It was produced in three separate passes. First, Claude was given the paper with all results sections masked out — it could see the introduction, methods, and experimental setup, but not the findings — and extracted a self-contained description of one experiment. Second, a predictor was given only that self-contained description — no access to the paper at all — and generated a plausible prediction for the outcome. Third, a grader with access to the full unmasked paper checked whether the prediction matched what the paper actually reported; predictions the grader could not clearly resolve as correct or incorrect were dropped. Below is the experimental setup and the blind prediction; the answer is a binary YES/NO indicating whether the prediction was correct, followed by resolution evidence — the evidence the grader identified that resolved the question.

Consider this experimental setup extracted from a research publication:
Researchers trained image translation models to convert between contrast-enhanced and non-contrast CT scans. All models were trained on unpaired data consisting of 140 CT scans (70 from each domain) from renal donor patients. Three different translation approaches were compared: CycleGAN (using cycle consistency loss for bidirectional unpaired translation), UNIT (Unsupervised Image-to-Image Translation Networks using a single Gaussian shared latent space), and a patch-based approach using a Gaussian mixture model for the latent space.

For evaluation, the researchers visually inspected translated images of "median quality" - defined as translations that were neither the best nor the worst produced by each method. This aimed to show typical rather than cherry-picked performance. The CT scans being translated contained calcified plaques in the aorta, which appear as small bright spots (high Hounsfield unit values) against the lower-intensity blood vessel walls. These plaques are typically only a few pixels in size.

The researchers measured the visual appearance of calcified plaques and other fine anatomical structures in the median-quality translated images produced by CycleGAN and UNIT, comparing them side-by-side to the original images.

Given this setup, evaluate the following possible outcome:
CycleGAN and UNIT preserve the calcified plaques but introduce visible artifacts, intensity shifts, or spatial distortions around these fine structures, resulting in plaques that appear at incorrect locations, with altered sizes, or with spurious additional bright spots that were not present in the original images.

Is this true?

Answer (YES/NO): NO